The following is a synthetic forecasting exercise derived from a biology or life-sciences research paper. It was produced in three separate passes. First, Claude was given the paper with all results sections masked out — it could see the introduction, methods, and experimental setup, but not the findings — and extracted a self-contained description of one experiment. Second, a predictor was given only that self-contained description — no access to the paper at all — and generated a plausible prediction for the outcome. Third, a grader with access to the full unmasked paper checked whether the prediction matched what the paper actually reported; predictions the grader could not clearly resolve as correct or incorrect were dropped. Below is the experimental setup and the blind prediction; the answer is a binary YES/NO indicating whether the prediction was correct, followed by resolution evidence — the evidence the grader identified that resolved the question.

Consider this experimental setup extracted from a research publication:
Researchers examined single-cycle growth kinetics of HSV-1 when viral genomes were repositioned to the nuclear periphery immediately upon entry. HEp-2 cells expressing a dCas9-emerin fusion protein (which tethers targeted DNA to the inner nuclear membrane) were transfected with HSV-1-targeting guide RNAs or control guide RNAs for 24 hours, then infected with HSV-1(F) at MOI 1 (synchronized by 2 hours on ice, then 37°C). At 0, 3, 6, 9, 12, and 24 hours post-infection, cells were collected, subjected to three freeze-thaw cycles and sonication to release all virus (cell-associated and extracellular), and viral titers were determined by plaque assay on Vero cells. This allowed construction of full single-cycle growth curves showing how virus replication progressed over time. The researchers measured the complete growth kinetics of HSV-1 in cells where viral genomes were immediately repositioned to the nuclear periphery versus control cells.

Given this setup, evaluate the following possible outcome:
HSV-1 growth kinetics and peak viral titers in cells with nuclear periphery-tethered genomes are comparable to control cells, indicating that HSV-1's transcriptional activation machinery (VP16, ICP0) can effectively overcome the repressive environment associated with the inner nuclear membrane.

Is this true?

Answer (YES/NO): NO